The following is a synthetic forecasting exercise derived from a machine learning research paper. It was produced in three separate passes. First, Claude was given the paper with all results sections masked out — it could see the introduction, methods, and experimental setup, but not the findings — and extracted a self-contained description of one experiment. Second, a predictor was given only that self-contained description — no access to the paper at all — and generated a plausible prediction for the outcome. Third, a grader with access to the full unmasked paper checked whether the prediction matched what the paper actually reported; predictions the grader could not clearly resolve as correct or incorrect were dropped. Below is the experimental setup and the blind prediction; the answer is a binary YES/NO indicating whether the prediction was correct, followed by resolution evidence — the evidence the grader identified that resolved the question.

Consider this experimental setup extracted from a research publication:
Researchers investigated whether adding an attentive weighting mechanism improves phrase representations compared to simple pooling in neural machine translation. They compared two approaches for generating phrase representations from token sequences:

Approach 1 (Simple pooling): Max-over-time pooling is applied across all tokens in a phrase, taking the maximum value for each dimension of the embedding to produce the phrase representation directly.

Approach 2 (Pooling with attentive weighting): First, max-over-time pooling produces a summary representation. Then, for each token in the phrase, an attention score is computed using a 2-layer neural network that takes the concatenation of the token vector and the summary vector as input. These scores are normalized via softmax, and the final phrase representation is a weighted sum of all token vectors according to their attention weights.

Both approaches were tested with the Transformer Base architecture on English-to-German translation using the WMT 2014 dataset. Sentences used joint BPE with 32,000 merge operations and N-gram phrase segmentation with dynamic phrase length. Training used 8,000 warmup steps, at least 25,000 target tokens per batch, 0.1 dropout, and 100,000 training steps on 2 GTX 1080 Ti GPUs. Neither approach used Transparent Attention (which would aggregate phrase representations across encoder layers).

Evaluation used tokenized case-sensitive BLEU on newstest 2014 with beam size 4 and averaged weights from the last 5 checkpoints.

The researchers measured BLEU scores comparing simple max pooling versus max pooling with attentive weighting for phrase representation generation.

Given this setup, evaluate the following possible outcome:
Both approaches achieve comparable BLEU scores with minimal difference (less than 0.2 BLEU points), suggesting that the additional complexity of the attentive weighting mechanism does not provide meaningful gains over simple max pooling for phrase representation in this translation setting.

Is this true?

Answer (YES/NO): NO